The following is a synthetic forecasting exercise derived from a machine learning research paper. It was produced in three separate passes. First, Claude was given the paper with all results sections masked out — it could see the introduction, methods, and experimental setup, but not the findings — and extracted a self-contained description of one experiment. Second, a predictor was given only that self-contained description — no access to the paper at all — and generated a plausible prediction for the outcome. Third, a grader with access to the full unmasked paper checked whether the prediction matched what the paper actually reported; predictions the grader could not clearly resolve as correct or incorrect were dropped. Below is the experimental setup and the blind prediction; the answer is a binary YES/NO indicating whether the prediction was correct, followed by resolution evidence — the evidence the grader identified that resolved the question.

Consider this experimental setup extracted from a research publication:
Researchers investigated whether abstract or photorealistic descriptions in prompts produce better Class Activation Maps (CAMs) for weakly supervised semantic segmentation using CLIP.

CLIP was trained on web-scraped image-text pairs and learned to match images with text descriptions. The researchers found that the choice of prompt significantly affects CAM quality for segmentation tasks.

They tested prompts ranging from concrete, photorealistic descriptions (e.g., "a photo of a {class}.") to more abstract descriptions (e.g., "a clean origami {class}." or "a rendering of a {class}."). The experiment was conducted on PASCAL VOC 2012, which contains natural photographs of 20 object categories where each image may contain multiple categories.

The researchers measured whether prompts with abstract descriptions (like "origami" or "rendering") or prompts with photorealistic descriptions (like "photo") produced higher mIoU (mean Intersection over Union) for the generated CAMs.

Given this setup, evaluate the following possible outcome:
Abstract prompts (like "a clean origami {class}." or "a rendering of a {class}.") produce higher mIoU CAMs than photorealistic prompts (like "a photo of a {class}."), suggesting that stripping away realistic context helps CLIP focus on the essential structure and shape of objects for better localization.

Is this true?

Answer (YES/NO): YES